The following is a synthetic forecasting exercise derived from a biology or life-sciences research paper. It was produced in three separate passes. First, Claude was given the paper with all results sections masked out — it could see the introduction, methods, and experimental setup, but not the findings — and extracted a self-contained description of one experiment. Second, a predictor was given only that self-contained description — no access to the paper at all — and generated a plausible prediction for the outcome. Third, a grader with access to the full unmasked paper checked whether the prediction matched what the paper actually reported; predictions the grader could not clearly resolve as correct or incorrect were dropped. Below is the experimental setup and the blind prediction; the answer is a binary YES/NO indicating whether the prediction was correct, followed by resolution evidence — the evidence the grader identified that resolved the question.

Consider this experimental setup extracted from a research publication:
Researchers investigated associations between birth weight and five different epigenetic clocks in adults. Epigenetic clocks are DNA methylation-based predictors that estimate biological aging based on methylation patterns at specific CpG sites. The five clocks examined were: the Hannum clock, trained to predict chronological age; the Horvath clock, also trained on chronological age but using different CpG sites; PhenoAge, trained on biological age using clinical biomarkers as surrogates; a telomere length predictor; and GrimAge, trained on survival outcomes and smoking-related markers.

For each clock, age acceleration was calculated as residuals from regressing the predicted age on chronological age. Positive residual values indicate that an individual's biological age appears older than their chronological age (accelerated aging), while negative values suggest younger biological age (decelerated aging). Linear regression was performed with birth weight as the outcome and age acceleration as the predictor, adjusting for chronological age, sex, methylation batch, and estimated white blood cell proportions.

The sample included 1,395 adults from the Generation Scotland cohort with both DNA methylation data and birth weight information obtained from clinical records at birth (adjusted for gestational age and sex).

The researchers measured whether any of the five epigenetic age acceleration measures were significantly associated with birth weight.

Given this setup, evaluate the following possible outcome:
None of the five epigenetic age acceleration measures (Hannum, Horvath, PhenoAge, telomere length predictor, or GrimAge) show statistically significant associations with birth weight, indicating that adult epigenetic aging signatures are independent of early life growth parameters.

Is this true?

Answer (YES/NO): NO